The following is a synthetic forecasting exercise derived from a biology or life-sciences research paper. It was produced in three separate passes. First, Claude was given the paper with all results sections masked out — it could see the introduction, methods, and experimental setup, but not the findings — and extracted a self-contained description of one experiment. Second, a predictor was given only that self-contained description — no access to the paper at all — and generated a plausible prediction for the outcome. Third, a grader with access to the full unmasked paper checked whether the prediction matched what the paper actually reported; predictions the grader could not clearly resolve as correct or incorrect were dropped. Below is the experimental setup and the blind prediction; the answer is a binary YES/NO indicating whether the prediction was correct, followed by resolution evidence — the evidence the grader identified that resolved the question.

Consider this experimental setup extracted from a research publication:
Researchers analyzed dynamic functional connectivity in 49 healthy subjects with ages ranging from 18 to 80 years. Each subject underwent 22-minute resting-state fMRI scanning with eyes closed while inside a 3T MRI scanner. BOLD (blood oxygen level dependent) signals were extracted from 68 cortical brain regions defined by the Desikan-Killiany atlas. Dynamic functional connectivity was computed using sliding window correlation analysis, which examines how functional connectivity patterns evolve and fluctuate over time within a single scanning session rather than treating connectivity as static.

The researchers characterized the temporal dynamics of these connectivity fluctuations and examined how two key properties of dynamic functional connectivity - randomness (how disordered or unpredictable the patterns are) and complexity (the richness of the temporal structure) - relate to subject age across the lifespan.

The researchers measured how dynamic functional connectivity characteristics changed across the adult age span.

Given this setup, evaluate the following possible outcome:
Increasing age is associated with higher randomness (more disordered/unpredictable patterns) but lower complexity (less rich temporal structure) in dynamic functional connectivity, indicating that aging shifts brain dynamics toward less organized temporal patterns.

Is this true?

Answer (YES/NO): YES